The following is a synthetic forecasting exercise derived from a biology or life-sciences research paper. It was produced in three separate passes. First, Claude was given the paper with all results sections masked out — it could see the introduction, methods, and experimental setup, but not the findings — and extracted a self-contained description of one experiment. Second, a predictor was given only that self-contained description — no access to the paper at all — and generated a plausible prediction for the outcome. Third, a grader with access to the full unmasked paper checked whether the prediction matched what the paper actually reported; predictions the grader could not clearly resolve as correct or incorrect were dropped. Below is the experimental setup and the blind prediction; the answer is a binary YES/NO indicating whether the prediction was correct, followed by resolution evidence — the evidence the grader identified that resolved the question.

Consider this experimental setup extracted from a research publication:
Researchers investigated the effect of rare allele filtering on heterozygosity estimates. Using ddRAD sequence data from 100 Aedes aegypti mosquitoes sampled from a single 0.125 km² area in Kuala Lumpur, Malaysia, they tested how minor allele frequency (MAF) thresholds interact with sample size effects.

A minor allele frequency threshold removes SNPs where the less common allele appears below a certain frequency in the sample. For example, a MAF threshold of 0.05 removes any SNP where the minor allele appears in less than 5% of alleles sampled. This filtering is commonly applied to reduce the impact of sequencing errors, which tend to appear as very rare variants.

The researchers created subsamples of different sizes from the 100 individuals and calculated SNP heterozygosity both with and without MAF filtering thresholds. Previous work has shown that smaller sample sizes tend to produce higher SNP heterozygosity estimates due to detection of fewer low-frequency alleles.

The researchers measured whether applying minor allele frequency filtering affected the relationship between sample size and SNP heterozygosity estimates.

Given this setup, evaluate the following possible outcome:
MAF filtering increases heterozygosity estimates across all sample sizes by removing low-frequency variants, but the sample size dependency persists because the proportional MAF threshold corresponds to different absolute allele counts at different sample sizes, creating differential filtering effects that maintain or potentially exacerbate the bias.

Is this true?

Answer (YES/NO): YES